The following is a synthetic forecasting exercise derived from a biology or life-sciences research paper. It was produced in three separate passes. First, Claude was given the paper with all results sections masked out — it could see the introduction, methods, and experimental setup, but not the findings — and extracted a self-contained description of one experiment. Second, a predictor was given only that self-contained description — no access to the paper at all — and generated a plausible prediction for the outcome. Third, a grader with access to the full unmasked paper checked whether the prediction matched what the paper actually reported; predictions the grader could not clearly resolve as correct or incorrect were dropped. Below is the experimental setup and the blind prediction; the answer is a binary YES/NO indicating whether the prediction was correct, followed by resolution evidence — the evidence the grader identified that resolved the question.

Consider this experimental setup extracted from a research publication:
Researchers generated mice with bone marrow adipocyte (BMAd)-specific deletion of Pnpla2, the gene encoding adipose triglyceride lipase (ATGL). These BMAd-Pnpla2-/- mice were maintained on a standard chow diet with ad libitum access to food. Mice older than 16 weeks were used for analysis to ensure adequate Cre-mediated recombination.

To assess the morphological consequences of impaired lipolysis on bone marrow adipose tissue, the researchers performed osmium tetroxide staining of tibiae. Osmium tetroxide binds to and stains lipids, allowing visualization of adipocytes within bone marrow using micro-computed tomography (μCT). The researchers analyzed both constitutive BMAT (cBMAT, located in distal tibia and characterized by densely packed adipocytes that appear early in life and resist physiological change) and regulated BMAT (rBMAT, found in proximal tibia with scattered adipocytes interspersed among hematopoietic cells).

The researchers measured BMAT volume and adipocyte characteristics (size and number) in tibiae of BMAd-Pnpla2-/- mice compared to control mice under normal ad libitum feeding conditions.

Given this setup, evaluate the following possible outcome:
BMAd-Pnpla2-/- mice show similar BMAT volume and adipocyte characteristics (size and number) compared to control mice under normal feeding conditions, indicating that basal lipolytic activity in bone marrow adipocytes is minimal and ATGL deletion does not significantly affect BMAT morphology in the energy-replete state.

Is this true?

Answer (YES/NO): NO